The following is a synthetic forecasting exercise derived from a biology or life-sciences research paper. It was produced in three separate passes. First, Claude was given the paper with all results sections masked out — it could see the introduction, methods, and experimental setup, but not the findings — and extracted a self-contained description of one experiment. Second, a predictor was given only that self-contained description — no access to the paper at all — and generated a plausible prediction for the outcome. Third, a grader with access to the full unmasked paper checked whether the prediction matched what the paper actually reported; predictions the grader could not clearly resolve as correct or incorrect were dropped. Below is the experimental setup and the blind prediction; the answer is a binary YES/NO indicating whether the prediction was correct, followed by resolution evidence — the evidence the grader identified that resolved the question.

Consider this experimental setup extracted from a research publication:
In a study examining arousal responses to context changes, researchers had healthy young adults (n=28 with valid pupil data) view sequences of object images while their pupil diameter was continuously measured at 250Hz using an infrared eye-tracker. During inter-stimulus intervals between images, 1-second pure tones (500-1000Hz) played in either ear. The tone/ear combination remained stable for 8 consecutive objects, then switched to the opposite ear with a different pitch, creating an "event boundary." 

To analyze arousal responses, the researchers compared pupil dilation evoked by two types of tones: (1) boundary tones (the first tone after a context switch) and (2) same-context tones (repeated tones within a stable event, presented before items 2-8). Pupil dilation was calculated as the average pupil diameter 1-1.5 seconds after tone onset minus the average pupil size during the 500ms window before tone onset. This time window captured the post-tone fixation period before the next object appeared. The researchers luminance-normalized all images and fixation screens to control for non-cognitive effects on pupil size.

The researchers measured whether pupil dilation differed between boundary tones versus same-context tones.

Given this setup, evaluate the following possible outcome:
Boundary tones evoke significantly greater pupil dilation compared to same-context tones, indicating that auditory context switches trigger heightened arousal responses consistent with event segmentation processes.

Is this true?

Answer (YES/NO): YES